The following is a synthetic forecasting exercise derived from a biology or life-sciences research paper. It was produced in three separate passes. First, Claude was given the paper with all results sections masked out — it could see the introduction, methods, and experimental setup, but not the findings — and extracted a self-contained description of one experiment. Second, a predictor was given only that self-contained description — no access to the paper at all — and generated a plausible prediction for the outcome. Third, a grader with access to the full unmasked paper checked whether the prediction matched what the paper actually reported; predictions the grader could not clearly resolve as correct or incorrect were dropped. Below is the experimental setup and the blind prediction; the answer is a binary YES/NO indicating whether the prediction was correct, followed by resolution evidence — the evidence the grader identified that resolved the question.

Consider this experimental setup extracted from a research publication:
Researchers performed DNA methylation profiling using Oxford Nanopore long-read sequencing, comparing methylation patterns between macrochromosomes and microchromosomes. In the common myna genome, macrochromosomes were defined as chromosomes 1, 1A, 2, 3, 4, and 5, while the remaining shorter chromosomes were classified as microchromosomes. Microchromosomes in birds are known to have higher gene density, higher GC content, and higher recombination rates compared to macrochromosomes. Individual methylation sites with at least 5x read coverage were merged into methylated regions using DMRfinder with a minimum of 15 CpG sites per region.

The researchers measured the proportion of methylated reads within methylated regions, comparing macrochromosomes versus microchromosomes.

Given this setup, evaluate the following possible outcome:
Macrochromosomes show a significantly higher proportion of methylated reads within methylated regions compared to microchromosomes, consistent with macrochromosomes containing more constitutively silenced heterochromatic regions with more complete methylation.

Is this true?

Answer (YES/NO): NO